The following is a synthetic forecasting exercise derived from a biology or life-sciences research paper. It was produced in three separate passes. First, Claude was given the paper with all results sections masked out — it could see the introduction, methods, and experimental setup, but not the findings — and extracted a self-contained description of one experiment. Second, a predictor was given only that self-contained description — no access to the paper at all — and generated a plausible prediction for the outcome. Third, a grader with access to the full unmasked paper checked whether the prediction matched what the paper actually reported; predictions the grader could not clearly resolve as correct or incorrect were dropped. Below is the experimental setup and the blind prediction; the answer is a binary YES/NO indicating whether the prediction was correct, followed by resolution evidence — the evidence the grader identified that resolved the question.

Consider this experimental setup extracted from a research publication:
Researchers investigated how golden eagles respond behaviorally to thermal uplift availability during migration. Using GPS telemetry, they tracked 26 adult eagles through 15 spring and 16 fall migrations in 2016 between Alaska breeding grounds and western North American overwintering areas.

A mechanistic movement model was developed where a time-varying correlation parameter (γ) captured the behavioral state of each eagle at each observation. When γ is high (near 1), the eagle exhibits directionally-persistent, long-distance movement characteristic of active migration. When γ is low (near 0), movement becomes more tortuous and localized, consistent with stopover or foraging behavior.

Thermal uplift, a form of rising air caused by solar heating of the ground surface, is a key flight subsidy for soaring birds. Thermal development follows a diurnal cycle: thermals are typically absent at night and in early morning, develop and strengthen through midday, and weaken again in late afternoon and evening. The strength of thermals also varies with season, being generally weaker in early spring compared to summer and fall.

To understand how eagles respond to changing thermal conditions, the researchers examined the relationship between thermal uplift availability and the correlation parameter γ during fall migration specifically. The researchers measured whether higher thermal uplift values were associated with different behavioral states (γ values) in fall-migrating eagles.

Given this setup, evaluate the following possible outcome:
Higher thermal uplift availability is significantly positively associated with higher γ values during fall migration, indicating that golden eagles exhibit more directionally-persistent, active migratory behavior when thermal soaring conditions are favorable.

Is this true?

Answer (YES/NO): YES